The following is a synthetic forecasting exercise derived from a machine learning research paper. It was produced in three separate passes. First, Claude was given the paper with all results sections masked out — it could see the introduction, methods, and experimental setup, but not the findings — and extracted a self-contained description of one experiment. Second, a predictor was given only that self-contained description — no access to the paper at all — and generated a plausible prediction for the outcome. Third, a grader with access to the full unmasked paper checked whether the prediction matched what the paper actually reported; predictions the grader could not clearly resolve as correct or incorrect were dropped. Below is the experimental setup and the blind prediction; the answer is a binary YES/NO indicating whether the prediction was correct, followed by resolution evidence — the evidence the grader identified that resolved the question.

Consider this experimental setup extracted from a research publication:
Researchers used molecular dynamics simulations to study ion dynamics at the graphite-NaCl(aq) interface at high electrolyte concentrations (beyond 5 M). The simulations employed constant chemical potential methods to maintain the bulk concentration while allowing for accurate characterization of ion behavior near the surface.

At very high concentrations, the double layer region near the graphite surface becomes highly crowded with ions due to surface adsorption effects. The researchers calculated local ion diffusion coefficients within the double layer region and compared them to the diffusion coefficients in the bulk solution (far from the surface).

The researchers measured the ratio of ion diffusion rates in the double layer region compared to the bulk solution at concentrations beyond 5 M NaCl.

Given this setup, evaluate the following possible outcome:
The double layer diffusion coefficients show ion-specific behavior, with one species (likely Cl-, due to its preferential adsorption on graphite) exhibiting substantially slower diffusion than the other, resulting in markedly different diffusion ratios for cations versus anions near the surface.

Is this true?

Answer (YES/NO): NO